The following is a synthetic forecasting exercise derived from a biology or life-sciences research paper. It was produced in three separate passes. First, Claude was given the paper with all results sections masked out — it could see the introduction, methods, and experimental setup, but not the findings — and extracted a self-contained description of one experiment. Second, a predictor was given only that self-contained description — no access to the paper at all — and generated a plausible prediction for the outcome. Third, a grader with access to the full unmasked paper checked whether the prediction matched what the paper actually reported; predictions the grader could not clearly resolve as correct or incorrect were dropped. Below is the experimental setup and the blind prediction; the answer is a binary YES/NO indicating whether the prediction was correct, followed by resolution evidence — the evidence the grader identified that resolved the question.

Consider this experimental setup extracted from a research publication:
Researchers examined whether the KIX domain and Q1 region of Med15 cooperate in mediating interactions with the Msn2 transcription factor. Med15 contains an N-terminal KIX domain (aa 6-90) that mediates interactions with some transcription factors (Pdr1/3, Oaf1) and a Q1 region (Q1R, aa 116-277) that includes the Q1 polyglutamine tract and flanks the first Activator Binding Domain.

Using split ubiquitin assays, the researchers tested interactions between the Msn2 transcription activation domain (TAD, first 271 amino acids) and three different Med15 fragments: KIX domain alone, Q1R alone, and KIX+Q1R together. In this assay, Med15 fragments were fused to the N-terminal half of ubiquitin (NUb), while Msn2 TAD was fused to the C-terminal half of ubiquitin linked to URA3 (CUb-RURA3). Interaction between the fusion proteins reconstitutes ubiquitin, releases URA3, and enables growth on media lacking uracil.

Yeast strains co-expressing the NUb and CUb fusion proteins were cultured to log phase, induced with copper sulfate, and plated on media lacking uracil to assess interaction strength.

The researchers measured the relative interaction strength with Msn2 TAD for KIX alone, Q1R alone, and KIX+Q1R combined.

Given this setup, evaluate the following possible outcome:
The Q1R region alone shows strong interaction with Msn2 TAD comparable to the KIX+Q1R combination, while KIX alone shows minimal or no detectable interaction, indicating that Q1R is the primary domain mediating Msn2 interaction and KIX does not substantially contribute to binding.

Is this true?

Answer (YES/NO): NO